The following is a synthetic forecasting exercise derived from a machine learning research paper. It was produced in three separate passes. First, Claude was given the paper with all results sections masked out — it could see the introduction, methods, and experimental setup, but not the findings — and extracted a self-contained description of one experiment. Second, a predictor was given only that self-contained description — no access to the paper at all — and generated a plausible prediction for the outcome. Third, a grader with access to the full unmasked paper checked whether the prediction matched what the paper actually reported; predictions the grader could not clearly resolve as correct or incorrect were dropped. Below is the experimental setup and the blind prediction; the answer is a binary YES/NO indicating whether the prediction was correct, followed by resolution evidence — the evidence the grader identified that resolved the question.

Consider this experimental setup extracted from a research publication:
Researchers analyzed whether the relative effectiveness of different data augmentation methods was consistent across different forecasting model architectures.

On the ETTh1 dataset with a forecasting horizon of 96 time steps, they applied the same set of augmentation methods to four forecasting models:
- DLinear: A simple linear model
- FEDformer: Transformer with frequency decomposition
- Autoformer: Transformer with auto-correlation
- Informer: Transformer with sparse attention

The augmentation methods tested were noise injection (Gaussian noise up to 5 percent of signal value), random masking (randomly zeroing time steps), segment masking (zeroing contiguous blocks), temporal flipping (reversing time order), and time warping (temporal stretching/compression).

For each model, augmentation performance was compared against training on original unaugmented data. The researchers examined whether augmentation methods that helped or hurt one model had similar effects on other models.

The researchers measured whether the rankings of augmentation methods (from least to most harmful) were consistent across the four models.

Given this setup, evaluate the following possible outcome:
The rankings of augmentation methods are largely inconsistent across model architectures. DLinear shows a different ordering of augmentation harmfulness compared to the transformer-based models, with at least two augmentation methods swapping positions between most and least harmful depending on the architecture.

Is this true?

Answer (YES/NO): NO